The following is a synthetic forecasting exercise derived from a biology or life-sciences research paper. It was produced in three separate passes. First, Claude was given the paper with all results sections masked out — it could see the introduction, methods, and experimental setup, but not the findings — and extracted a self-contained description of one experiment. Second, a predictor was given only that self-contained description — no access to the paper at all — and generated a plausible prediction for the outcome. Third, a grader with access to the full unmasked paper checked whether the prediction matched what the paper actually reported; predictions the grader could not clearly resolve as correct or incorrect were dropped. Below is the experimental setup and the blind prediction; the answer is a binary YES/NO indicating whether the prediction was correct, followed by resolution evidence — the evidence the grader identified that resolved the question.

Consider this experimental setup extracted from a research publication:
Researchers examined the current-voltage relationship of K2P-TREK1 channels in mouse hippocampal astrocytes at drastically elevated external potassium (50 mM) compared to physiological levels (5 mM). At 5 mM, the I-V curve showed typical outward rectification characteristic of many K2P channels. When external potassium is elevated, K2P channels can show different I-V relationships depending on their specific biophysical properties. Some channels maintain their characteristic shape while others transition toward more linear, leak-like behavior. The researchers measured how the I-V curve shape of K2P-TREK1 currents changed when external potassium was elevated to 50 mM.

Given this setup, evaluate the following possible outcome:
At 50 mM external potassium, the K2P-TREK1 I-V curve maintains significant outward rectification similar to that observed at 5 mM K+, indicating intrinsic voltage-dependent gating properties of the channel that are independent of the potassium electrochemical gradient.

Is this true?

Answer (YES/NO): NO